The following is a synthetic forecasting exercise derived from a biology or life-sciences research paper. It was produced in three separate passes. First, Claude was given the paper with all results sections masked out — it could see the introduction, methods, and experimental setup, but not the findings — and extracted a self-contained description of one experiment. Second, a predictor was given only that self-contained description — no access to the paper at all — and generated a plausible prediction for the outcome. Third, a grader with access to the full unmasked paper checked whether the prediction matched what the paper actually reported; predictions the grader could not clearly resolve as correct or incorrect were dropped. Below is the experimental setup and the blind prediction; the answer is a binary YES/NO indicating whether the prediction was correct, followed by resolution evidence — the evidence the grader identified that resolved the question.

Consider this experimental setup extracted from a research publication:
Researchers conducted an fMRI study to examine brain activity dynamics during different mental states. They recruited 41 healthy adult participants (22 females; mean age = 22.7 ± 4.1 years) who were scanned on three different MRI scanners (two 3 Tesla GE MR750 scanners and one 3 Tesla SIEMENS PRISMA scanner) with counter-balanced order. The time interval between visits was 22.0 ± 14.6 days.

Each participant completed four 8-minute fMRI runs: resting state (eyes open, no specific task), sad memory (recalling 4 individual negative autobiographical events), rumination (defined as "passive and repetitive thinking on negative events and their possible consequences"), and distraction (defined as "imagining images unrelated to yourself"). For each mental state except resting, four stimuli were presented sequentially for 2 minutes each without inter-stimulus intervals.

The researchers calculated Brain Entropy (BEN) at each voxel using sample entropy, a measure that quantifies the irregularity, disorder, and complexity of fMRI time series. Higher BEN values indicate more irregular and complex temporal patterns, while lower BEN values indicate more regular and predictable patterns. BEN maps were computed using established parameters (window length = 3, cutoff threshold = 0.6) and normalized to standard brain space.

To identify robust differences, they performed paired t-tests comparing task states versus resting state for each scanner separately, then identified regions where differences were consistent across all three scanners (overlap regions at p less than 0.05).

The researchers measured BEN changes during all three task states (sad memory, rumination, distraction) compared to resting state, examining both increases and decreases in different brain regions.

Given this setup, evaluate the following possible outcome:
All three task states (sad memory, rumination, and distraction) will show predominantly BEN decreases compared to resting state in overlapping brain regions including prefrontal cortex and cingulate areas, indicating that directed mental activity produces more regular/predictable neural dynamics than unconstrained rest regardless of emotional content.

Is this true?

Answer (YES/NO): NO